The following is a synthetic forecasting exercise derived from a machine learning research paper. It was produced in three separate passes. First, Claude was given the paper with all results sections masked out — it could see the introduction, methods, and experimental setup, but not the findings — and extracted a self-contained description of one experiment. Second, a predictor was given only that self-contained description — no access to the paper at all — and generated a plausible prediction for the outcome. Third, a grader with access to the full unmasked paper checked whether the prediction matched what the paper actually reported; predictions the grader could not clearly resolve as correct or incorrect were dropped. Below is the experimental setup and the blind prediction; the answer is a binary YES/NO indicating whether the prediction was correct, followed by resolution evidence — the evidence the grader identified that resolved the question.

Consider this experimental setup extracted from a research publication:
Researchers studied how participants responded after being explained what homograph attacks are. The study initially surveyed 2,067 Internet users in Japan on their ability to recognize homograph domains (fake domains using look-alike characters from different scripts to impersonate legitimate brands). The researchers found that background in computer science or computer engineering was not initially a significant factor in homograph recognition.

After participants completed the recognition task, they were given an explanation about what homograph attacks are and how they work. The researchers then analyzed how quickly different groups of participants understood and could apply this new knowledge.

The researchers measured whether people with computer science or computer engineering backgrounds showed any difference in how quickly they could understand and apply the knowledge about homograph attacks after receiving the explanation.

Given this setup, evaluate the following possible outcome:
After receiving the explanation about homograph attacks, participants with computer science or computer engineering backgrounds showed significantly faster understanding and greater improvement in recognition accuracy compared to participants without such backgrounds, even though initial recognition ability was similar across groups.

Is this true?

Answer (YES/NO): YES